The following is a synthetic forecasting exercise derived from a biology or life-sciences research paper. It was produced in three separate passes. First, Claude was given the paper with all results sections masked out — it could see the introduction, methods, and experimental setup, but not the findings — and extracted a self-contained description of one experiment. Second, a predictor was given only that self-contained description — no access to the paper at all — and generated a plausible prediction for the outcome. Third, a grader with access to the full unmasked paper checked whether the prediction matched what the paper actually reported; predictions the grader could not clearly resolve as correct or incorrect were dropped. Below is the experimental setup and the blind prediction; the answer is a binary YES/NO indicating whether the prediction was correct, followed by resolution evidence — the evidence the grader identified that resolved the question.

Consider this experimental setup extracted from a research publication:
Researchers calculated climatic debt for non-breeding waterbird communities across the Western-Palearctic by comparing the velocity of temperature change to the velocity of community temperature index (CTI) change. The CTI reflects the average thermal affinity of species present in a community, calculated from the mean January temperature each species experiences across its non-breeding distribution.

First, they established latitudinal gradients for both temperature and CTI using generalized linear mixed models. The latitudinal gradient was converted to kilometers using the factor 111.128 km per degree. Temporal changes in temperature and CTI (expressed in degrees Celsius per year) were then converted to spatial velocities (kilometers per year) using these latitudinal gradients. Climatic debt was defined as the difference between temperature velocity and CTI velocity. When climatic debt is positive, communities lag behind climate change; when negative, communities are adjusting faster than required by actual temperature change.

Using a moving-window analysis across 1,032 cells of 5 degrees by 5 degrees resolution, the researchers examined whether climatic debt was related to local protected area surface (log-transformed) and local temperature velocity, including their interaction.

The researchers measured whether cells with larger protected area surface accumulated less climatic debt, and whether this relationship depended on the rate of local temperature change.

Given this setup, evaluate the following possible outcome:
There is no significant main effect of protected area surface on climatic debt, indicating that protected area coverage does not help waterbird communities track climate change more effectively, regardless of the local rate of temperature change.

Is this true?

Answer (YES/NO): NO